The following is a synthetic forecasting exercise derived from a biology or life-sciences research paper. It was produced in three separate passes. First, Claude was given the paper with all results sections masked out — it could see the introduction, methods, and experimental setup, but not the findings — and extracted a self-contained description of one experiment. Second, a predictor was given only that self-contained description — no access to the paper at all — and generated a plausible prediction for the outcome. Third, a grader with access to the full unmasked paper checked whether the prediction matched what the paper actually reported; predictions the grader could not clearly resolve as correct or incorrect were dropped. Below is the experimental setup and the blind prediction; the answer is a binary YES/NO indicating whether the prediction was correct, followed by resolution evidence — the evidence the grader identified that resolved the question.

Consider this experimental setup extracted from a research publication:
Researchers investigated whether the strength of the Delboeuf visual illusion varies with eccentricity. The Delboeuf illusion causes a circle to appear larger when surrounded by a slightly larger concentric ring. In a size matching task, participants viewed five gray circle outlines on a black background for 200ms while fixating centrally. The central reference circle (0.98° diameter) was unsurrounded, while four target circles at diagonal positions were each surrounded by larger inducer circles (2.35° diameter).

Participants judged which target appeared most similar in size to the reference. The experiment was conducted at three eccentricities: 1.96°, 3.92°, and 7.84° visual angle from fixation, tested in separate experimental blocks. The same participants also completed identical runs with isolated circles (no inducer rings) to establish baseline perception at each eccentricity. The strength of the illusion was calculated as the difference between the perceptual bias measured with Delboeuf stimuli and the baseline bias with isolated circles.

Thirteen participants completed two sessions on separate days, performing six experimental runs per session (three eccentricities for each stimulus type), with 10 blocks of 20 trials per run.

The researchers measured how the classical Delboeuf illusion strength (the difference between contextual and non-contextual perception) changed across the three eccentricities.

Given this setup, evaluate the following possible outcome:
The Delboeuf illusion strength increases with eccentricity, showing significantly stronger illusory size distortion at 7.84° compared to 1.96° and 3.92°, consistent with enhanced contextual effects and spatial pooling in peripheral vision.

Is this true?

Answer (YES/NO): YES